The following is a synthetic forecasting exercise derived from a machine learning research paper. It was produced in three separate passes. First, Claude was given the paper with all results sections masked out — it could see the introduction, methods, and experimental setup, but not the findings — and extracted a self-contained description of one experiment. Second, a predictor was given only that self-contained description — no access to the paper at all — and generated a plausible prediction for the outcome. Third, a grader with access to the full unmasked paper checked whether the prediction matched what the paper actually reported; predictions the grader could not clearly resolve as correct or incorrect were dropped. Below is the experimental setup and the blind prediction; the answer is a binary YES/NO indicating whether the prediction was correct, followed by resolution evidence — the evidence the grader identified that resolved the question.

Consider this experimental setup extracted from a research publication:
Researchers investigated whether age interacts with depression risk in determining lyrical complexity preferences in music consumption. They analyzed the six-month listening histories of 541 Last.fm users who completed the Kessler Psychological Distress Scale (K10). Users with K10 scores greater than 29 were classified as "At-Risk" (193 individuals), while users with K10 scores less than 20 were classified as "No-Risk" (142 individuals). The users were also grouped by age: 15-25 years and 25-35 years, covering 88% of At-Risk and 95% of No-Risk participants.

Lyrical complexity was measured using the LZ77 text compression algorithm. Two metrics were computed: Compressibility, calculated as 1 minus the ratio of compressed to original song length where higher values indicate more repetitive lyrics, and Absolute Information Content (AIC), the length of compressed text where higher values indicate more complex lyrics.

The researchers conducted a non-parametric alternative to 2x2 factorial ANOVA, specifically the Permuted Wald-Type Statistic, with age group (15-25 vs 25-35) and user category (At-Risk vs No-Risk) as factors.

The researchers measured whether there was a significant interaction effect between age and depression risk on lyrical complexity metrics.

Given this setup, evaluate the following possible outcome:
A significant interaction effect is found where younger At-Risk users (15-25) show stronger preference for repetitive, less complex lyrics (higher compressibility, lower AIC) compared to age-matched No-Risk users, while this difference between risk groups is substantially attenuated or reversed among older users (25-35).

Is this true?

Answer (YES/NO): NO